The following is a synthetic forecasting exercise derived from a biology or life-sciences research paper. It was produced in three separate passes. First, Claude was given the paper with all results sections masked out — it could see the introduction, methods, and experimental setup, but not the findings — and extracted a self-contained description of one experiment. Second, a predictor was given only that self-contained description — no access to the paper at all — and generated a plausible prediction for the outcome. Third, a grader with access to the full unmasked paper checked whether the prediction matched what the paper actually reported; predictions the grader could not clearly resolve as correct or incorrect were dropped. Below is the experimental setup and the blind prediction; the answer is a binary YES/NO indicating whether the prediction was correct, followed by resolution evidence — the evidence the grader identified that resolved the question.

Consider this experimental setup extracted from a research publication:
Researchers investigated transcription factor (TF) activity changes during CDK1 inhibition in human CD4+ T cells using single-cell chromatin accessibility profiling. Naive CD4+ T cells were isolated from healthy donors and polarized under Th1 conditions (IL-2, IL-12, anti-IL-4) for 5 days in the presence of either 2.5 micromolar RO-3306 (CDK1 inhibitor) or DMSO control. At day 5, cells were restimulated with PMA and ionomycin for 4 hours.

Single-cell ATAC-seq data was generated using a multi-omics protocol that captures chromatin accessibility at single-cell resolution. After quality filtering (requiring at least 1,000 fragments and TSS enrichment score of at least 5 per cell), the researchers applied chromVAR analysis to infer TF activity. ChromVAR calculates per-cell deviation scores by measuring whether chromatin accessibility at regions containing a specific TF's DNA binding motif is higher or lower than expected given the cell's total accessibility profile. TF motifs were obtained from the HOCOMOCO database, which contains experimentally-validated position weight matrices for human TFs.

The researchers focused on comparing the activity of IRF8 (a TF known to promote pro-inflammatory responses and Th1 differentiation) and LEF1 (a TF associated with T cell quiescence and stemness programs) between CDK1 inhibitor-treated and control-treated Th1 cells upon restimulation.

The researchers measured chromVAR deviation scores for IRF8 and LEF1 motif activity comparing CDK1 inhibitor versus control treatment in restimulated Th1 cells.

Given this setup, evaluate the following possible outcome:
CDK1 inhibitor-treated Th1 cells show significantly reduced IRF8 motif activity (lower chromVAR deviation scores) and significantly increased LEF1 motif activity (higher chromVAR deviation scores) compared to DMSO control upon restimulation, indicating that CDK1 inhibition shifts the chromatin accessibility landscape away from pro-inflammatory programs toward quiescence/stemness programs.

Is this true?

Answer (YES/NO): NO